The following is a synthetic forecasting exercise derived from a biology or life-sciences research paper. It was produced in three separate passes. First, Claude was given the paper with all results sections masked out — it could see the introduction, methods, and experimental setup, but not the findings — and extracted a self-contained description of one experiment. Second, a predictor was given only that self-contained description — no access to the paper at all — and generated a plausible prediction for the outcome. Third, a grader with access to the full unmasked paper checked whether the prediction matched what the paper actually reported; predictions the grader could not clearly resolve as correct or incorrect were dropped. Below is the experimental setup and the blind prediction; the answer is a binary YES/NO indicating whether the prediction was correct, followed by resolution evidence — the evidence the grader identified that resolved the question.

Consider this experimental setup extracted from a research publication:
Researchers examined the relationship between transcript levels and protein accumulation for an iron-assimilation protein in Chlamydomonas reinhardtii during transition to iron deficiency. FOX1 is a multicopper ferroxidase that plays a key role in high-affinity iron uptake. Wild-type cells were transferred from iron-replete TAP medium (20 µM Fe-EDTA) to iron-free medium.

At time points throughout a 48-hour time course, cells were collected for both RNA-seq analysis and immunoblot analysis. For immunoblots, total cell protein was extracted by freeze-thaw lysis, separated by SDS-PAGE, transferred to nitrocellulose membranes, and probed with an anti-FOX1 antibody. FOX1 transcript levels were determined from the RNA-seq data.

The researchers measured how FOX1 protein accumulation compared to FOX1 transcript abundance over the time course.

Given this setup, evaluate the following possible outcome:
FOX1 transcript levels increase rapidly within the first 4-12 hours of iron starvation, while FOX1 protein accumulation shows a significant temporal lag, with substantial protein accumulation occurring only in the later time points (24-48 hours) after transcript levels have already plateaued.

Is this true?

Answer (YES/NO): YES